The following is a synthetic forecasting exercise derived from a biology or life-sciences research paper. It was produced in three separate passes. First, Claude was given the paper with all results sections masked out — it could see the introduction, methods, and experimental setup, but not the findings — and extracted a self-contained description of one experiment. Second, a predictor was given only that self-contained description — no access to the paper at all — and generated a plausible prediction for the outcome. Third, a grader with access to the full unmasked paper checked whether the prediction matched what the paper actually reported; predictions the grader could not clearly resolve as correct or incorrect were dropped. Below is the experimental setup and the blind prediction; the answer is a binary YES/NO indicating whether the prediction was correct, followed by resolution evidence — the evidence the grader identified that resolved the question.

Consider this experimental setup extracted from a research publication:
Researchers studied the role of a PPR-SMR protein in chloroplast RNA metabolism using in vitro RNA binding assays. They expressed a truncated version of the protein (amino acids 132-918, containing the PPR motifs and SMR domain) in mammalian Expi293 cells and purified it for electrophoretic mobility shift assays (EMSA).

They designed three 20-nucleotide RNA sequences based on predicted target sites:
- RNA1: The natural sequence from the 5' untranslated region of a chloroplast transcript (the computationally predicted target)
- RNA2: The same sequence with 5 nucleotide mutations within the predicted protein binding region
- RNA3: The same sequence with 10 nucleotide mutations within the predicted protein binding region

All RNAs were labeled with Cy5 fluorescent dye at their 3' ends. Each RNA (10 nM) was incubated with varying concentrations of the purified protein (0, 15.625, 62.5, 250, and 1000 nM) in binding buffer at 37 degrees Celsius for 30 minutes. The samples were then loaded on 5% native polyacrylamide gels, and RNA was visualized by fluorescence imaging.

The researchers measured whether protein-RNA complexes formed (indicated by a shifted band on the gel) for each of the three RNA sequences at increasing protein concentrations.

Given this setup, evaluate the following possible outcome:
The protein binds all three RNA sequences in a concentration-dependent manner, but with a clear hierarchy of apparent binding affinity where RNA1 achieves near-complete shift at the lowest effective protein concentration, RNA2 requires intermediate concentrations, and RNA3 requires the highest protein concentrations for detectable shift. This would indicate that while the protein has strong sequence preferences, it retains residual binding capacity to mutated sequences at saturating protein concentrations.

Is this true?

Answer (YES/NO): NO